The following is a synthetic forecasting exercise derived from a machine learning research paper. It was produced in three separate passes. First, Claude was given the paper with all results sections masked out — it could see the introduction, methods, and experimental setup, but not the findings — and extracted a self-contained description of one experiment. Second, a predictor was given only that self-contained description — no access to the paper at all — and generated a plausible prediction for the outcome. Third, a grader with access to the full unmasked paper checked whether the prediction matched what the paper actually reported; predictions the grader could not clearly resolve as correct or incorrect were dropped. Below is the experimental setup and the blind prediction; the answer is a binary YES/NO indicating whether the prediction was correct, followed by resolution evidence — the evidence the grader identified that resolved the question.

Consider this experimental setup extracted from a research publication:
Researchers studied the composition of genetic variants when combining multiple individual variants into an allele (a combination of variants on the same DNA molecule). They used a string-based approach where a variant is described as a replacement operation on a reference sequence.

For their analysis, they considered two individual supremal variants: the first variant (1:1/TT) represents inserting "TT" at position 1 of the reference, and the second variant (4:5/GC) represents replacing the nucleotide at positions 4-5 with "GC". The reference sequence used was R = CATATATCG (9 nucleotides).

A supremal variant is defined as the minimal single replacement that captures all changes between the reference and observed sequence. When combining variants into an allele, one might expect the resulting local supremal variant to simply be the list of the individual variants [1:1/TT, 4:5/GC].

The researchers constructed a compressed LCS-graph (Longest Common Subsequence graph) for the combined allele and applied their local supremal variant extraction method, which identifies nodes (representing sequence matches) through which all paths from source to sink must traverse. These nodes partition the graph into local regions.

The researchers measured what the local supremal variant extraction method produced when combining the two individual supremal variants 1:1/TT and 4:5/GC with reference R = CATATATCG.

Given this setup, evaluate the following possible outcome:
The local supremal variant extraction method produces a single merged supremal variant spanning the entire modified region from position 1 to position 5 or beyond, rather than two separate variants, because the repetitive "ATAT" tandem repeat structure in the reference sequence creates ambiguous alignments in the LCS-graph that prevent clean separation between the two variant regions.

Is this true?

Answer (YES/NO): YES